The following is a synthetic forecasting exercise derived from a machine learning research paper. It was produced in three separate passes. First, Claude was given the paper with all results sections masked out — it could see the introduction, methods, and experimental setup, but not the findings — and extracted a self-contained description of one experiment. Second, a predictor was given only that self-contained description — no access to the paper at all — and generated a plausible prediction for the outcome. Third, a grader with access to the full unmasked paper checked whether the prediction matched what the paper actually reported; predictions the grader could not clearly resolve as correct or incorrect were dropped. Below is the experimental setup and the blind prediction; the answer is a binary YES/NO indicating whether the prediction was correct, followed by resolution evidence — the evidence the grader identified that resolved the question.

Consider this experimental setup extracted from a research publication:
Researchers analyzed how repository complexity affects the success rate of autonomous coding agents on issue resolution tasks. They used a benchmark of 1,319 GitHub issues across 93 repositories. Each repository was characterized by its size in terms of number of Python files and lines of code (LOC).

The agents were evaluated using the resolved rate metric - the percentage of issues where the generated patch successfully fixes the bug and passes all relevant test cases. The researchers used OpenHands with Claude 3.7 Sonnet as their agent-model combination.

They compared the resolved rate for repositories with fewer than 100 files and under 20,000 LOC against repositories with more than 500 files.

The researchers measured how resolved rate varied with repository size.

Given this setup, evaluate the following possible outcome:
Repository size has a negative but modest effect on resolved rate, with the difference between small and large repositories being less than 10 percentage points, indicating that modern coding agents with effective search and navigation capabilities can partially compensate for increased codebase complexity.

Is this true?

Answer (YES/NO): NO